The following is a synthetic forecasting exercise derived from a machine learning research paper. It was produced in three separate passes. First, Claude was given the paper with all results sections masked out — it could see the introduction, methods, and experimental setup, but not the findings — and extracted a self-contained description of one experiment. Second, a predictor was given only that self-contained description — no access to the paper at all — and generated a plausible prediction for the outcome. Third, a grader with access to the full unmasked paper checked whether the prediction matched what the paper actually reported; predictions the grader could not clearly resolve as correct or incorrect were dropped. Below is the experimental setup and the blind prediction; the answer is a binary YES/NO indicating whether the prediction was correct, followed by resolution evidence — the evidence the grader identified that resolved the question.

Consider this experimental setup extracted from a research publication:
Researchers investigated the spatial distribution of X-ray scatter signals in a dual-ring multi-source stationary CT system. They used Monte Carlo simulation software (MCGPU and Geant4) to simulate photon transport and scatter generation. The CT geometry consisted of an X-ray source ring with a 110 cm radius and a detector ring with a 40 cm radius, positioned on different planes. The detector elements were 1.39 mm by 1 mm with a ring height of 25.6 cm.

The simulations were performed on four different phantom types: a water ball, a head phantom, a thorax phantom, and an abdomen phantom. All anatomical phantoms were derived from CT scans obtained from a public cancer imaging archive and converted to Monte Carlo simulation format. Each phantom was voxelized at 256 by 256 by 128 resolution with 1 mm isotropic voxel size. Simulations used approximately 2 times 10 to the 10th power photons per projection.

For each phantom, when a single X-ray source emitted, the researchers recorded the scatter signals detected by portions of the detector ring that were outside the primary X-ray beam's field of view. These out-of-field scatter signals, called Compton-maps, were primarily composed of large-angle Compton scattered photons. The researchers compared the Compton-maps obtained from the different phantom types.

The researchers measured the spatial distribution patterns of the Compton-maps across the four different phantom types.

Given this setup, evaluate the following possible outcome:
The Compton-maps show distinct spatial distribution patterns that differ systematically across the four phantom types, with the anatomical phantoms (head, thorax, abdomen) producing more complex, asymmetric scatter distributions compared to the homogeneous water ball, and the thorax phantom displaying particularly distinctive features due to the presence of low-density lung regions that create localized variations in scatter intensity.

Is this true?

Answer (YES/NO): NO